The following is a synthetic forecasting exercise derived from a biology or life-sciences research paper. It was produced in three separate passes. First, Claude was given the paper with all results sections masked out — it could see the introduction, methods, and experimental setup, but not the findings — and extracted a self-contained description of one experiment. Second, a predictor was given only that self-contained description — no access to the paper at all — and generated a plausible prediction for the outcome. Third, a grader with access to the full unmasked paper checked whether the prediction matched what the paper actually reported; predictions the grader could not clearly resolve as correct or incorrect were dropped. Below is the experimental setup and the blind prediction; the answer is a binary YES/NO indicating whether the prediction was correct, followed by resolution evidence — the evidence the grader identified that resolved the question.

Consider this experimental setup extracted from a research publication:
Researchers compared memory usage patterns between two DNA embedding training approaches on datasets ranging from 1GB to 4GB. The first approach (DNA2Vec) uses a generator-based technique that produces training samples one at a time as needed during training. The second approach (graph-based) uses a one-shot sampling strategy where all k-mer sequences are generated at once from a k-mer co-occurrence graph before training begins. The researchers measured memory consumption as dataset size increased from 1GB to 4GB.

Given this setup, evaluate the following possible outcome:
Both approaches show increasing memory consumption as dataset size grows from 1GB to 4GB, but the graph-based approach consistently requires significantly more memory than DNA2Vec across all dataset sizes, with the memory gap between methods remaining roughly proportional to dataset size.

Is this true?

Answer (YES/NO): NO